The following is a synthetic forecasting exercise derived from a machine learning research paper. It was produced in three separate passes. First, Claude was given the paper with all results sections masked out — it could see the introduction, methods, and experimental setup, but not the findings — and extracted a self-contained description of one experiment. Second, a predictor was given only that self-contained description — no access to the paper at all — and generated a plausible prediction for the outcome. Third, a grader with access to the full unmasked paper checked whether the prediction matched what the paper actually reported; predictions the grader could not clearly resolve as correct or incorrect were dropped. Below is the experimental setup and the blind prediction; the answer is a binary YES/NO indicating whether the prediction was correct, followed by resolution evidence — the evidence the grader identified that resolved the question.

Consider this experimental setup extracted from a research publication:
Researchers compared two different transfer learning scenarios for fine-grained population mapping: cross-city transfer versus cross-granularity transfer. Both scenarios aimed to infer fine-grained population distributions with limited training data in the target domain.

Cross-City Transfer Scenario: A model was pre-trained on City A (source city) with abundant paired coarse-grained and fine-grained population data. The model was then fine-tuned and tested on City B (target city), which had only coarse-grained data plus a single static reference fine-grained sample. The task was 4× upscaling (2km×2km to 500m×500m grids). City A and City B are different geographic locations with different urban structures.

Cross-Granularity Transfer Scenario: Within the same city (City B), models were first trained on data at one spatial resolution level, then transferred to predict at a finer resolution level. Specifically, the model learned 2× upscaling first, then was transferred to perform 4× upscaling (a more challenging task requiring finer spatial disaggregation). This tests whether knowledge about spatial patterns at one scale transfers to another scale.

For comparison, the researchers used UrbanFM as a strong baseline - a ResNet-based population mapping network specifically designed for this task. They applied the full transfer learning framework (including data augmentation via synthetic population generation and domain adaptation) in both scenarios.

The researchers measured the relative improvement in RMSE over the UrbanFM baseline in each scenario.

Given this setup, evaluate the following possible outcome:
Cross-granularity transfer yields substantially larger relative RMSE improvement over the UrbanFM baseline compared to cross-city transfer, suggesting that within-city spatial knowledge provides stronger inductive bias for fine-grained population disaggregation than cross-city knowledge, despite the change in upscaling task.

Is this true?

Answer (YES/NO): YES